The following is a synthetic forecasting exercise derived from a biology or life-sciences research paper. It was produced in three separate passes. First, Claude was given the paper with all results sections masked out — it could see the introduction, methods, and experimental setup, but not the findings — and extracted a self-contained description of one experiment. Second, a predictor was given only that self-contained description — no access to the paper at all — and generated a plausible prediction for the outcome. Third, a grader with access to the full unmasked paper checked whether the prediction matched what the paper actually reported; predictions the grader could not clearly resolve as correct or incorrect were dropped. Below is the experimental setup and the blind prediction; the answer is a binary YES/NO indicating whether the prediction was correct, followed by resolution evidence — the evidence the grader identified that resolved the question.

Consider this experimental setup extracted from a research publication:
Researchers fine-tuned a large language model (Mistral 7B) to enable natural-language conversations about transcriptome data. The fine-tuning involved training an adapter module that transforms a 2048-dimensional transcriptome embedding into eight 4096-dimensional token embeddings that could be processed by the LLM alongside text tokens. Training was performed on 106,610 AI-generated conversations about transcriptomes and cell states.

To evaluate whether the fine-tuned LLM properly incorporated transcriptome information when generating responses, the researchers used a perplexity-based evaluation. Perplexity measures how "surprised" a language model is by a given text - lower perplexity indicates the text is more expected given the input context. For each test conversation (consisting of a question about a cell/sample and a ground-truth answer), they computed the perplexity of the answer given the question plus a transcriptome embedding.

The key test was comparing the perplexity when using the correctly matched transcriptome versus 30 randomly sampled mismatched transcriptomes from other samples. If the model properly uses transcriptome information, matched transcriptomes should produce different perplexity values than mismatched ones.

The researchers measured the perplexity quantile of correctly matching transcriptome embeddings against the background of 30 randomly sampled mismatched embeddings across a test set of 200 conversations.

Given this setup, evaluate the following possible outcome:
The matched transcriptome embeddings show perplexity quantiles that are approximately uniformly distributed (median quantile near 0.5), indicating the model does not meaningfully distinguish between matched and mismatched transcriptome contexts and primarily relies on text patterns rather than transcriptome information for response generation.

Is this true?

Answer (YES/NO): NO